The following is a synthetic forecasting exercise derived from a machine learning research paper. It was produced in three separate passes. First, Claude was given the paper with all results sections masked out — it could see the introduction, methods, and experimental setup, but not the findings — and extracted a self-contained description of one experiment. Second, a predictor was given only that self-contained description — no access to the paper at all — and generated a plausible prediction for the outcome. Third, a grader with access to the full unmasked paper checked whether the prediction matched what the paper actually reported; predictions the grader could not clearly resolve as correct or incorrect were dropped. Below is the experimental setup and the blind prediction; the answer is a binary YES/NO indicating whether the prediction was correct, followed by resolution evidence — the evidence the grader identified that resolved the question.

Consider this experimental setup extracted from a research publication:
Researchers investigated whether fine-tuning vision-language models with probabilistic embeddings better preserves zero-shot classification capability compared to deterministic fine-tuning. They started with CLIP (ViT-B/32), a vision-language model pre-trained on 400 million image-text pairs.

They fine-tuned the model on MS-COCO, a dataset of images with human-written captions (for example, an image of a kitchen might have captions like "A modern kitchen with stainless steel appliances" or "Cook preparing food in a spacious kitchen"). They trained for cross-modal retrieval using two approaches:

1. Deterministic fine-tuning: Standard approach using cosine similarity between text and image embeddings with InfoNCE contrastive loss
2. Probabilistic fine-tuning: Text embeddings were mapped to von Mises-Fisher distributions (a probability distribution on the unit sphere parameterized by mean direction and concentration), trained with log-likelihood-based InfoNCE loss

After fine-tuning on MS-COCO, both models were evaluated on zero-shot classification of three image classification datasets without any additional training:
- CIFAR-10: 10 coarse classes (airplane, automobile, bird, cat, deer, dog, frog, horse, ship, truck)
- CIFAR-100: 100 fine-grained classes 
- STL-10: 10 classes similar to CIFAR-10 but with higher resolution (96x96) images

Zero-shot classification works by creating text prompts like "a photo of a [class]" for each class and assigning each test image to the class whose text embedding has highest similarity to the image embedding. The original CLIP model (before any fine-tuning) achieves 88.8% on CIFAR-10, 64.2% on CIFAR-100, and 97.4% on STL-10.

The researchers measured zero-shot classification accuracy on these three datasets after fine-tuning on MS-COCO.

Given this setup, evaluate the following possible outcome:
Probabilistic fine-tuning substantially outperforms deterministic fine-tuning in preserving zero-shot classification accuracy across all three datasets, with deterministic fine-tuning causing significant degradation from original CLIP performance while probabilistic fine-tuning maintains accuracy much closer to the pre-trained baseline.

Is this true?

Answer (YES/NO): YES